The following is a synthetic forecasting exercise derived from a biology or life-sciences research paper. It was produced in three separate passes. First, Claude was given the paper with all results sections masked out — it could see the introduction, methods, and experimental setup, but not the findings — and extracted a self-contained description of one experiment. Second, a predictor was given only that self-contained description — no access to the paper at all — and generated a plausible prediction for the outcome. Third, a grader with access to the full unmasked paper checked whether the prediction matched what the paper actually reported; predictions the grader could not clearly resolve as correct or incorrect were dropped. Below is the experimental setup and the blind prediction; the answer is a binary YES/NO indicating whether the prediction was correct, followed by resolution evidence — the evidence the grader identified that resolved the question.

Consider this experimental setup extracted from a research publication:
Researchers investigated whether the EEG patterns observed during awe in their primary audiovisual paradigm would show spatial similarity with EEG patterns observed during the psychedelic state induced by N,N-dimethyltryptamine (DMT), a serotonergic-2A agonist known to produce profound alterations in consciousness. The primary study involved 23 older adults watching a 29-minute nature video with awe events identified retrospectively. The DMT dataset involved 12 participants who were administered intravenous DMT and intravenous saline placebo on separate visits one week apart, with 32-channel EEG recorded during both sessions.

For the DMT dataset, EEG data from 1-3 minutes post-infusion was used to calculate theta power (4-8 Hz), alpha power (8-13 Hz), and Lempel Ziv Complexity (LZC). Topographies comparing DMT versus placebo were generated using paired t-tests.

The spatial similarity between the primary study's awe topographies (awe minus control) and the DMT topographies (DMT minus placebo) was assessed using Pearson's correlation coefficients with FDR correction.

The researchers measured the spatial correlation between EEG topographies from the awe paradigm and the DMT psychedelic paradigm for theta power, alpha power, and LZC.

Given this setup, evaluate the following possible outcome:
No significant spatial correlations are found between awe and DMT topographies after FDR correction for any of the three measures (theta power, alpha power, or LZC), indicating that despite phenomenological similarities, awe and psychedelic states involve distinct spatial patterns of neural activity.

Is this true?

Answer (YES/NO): NO